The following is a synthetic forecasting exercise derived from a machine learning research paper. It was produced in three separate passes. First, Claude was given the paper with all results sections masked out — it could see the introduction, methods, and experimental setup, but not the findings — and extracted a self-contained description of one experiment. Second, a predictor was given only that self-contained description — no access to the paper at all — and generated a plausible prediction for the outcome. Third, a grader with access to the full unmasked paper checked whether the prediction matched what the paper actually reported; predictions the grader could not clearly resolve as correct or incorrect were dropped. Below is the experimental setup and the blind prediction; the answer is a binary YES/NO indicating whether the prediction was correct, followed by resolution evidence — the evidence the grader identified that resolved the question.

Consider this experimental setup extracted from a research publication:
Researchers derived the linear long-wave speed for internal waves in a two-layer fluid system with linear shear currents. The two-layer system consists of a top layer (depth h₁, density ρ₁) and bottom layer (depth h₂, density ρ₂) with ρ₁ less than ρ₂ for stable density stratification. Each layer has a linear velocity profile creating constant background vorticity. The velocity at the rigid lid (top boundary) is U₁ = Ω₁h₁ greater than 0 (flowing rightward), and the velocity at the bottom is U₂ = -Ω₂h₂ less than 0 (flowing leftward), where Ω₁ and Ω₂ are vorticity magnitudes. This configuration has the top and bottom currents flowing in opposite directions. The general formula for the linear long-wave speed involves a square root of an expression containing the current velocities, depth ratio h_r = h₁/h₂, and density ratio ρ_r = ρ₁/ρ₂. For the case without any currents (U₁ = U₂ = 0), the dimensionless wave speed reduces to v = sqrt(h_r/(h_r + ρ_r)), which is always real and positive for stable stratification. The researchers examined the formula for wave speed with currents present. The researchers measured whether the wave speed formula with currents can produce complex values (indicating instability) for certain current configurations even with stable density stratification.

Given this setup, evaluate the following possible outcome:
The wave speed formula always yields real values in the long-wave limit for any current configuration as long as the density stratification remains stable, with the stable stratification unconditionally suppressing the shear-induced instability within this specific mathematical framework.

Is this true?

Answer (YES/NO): YES